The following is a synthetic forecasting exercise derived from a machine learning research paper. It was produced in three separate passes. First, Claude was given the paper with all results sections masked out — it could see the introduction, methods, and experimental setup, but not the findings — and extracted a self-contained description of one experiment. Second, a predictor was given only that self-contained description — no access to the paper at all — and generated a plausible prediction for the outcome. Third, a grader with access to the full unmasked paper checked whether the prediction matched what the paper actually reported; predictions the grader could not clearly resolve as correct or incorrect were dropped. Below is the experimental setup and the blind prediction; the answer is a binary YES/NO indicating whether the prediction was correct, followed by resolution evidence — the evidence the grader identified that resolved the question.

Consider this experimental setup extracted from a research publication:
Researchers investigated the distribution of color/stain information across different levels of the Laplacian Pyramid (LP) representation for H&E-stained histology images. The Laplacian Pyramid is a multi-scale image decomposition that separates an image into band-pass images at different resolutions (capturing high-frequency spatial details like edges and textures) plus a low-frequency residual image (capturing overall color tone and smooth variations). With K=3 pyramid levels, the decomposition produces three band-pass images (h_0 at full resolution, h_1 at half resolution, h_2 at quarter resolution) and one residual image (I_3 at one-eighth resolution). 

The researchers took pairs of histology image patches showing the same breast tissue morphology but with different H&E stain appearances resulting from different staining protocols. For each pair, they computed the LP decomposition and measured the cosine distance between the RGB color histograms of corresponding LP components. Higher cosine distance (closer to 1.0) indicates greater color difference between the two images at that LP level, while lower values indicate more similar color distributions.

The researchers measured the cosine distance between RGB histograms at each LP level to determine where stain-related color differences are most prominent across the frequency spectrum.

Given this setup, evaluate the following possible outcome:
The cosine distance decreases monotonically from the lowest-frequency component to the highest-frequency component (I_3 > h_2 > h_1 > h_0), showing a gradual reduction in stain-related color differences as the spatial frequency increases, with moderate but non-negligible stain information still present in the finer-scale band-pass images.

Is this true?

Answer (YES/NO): YES